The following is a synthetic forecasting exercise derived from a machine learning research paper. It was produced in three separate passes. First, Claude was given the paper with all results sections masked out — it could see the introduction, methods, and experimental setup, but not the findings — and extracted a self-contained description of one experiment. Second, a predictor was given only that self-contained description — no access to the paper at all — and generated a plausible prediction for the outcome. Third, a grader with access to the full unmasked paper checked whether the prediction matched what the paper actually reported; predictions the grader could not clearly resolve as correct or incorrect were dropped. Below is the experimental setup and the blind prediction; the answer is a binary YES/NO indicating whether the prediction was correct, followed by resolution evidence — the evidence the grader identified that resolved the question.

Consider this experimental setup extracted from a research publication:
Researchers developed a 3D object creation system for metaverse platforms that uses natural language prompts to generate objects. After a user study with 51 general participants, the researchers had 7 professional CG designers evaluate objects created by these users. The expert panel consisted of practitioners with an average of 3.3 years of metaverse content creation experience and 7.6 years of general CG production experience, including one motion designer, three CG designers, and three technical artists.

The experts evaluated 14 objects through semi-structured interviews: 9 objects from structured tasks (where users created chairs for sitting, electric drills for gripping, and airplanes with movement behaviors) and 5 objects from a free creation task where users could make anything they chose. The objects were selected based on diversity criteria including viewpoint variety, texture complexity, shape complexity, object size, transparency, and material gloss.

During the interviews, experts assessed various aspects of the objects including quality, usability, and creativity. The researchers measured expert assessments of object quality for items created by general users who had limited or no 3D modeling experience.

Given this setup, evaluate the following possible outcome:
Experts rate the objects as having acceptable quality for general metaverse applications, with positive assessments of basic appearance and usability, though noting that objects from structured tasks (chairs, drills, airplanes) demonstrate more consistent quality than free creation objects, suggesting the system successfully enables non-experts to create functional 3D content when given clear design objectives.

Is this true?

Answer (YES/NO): NO